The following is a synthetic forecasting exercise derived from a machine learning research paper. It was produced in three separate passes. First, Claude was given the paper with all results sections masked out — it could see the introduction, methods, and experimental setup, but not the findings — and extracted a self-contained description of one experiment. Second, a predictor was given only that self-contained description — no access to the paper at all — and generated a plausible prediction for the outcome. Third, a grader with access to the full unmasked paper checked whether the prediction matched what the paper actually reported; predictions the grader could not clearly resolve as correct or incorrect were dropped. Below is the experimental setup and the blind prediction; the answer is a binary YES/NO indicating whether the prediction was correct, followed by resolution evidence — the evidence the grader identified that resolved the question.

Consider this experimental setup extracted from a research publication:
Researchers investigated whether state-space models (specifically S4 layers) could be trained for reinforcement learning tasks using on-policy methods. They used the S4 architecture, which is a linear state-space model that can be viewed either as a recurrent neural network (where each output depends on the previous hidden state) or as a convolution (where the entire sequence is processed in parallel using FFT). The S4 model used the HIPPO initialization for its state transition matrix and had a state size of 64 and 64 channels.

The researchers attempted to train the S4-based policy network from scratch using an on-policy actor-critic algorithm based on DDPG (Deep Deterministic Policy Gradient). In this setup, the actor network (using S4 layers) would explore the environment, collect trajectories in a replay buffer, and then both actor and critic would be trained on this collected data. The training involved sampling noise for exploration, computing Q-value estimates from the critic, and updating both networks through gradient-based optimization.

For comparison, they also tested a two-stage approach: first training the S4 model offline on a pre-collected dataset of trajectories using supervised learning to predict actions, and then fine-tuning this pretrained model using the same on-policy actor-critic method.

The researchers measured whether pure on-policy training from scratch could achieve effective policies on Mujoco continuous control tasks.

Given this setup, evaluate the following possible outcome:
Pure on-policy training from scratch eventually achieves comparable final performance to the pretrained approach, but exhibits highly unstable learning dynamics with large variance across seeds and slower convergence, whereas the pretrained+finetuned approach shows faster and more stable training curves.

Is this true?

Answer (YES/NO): NO